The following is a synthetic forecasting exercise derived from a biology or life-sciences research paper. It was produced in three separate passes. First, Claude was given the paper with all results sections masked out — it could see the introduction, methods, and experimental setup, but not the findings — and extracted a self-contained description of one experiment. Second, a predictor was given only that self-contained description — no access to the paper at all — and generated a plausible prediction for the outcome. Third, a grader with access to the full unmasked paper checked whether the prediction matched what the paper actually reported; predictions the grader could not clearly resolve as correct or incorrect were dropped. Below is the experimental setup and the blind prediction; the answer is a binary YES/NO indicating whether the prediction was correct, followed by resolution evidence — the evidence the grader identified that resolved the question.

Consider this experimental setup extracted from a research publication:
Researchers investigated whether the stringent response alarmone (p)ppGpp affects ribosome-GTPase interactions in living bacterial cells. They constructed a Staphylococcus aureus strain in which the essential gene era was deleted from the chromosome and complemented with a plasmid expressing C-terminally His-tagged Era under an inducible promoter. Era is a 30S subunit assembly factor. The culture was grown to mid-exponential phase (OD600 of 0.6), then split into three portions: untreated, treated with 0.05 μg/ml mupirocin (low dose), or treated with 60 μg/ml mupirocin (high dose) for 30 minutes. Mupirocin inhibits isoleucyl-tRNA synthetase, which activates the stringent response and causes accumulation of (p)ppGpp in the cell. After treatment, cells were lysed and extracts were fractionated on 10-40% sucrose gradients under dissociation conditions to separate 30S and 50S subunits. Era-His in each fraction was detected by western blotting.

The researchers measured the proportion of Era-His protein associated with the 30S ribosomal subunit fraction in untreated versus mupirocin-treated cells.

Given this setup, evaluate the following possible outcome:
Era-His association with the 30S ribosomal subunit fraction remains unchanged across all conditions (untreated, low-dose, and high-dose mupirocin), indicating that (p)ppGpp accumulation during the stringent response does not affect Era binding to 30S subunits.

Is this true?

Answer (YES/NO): NO